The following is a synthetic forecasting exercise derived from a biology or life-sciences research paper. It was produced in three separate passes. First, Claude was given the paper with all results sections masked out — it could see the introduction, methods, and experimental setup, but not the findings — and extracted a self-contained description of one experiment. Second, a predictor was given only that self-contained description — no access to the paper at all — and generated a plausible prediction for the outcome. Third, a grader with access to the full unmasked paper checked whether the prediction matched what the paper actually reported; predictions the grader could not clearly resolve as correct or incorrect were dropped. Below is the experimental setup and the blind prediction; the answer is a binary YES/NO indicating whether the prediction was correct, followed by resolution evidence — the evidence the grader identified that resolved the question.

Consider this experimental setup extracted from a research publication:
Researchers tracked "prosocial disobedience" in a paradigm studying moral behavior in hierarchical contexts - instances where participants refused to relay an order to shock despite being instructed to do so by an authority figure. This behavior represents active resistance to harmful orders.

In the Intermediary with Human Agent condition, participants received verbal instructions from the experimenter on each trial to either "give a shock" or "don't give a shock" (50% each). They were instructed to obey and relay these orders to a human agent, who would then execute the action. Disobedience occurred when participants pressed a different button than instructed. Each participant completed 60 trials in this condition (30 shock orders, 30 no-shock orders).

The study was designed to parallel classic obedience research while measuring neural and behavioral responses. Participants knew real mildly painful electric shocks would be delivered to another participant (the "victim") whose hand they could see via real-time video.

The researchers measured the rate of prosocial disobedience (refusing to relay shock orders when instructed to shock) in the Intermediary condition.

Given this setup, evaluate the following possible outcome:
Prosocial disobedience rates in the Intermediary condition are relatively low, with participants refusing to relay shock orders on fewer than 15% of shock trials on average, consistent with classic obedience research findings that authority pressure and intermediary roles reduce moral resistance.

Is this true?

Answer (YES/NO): NO